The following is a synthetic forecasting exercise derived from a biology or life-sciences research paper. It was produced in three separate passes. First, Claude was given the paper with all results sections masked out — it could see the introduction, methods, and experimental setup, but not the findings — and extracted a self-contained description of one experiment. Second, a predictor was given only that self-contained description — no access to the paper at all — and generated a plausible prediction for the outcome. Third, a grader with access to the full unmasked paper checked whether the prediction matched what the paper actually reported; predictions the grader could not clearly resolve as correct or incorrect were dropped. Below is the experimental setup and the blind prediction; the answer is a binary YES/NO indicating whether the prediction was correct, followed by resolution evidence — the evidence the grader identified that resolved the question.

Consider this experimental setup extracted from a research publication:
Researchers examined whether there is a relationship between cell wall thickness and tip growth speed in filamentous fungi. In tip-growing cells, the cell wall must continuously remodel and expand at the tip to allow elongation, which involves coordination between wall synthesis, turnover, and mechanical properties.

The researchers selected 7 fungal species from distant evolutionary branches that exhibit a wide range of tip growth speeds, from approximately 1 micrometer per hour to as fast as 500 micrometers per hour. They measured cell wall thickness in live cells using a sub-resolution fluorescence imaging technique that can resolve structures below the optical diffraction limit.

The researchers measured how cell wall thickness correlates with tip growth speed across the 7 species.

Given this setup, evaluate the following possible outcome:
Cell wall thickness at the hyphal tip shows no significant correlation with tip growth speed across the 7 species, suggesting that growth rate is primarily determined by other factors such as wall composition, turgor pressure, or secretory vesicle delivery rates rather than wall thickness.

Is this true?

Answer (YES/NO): NO